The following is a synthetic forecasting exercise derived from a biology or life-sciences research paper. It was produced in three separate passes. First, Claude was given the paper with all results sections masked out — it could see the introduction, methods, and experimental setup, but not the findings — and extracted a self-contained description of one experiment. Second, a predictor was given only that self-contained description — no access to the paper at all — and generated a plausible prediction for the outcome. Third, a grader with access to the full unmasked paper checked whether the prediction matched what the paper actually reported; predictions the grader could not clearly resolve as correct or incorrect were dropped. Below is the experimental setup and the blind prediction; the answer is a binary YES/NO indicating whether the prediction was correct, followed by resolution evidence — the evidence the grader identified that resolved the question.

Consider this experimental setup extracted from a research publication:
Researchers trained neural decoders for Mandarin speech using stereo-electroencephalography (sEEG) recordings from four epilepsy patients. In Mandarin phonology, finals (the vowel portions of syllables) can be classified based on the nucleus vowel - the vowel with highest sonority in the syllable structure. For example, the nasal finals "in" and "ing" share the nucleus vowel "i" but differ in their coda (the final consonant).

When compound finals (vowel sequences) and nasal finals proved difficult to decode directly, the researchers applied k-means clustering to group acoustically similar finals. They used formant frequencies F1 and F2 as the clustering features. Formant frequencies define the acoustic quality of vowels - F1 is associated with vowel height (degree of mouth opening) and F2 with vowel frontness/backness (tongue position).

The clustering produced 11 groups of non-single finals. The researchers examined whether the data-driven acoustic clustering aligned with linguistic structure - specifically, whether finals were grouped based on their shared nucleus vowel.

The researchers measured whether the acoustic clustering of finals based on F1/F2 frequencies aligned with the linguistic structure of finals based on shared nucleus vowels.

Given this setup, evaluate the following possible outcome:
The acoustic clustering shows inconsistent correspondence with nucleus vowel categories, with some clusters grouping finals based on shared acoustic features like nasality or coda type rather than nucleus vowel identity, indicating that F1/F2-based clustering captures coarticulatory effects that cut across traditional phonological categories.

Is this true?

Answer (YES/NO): NO